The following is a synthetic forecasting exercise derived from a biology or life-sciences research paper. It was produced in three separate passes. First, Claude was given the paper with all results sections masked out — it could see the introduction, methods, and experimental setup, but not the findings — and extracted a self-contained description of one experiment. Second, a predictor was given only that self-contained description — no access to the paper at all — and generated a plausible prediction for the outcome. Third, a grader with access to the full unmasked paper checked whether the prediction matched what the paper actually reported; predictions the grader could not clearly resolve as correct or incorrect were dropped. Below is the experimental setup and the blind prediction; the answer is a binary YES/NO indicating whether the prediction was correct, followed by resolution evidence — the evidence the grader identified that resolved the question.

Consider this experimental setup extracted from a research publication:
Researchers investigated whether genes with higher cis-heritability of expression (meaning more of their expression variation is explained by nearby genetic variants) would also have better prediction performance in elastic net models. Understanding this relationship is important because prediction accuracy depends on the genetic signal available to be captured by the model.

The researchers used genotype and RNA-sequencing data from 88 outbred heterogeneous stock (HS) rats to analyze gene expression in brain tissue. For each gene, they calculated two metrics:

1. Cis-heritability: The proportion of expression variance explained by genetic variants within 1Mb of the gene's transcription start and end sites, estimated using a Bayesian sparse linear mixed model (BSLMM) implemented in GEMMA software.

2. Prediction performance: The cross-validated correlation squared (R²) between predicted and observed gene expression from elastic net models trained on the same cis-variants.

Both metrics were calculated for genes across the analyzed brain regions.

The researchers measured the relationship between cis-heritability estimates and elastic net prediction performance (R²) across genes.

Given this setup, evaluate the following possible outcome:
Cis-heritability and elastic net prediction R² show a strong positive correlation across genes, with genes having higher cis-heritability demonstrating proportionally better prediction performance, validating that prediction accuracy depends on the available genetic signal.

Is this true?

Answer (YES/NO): NO